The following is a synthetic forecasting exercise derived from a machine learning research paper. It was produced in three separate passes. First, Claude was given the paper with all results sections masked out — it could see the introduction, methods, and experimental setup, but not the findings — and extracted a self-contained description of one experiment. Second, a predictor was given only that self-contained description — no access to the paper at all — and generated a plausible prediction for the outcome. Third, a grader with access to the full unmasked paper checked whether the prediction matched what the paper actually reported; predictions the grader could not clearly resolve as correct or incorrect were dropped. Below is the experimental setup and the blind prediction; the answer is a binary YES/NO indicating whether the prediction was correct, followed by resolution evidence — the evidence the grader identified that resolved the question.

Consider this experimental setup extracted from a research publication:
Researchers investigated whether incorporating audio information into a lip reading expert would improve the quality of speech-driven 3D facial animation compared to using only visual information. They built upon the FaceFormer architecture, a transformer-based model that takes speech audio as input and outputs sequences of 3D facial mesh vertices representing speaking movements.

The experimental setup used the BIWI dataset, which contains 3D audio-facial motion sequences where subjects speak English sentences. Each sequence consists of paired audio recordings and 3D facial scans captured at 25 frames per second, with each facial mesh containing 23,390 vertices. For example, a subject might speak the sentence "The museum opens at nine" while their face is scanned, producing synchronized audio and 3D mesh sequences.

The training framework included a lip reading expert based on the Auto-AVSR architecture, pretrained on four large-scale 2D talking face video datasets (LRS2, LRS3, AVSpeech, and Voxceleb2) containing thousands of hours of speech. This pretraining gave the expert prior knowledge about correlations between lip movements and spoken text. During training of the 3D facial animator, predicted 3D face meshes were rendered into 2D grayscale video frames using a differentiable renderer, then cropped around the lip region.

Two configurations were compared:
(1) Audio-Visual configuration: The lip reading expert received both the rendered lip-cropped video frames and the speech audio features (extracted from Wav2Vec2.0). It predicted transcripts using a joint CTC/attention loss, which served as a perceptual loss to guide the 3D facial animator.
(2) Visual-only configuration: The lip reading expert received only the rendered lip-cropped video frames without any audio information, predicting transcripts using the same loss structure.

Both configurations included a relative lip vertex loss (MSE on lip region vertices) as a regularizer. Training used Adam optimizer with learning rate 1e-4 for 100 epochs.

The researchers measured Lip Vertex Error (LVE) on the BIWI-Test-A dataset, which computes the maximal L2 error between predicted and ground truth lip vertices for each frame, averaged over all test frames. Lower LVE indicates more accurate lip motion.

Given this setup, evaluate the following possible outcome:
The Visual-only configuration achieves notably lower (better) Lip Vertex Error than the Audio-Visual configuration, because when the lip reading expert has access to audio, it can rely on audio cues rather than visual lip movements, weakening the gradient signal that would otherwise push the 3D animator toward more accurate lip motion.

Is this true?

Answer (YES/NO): NO